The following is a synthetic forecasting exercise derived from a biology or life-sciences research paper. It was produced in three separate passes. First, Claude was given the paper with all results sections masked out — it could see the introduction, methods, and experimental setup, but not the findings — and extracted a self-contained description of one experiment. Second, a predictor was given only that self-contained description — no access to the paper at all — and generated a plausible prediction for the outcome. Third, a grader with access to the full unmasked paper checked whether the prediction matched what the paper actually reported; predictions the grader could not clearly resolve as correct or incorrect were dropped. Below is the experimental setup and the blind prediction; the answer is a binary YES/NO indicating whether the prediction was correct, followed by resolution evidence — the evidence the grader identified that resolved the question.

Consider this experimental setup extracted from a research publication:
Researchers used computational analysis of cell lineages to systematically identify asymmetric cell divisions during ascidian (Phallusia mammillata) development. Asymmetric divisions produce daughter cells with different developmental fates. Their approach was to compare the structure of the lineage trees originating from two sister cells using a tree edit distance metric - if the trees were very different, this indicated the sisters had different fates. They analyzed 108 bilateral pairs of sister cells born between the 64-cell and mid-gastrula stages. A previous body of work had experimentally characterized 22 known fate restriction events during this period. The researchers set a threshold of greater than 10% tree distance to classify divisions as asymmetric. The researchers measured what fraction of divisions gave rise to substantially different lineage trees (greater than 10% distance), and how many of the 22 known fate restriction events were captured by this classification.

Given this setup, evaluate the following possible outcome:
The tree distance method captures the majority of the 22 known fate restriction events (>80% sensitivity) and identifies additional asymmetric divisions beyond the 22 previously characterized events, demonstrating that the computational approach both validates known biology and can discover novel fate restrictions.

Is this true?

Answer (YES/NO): YES